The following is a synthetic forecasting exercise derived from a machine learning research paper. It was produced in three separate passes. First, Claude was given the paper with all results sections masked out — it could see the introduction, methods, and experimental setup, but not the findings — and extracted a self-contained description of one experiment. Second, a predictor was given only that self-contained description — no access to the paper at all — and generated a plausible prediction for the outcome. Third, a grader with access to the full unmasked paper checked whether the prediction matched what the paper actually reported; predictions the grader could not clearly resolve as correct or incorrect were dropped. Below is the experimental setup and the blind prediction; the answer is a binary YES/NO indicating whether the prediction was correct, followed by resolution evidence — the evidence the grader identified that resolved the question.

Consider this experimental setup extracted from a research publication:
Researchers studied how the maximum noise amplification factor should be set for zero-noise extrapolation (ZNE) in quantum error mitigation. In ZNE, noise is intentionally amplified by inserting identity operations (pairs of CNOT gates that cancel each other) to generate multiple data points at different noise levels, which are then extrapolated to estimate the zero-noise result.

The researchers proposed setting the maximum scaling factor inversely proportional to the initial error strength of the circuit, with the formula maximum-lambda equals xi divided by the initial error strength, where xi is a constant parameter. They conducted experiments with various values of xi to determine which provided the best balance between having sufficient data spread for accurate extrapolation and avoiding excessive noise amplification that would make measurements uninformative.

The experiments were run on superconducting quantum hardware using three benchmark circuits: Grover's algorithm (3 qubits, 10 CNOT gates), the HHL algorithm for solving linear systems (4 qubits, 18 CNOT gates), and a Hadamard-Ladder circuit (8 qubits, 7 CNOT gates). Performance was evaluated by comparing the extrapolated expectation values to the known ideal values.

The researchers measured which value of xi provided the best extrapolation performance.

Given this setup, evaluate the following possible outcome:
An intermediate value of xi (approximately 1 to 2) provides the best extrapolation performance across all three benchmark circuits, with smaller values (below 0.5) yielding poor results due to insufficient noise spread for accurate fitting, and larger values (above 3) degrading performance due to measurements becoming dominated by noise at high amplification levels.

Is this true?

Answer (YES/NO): NO